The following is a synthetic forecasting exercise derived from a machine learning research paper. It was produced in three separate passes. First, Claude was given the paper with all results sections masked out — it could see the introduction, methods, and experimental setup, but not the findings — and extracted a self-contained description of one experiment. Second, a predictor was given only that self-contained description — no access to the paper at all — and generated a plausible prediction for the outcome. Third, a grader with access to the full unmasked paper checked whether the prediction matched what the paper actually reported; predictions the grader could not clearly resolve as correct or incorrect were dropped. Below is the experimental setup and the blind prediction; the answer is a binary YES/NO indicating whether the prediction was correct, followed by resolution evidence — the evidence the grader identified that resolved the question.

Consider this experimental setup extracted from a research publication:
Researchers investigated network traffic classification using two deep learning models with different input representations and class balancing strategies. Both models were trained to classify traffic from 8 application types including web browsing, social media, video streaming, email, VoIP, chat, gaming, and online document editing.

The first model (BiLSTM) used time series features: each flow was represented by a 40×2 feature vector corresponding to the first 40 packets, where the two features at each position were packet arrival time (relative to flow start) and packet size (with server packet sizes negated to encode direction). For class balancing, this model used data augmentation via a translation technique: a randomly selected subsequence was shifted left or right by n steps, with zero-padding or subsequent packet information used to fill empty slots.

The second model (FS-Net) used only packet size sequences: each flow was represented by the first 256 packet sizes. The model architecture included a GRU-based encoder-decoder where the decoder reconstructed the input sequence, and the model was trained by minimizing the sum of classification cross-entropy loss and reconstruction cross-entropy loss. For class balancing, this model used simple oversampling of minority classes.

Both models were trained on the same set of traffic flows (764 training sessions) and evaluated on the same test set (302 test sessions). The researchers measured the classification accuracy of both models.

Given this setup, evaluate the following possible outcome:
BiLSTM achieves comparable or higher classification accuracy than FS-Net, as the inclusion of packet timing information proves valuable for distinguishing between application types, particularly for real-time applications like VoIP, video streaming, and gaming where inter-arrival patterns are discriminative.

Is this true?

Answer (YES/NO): NO